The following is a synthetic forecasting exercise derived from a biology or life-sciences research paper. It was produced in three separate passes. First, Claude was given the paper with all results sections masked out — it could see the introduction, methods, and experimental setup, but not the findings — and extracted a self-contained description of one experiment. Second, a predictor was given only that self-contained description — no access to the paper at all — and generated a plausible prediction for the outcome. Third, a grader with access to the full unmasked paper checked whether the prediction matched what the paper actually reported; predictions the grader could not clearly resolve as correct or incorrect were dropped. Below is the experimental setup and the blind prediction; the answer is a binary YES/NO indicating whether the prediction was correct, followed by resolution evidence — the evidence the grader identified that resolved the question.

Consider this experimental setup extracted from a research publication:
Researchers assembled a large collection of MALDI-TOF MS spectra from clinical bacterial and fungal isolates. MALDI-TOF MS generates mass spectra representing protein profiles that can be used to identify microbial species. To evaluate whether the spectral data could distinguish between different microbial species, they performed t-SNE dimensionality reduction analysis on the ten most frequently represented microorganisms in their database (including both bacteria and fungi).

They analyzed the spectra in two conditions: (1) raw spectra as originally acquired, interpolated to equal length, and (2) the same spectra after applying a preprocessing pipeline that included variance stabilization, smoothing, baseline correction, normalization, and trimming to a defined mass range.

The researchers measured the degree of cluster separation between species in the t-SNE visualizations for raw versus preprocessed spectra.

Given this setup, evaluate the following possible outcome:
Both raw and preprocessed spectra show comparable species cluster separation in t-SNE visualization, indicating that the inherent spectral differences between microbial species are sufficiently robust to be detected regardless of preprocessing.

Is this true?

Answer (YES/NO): NO